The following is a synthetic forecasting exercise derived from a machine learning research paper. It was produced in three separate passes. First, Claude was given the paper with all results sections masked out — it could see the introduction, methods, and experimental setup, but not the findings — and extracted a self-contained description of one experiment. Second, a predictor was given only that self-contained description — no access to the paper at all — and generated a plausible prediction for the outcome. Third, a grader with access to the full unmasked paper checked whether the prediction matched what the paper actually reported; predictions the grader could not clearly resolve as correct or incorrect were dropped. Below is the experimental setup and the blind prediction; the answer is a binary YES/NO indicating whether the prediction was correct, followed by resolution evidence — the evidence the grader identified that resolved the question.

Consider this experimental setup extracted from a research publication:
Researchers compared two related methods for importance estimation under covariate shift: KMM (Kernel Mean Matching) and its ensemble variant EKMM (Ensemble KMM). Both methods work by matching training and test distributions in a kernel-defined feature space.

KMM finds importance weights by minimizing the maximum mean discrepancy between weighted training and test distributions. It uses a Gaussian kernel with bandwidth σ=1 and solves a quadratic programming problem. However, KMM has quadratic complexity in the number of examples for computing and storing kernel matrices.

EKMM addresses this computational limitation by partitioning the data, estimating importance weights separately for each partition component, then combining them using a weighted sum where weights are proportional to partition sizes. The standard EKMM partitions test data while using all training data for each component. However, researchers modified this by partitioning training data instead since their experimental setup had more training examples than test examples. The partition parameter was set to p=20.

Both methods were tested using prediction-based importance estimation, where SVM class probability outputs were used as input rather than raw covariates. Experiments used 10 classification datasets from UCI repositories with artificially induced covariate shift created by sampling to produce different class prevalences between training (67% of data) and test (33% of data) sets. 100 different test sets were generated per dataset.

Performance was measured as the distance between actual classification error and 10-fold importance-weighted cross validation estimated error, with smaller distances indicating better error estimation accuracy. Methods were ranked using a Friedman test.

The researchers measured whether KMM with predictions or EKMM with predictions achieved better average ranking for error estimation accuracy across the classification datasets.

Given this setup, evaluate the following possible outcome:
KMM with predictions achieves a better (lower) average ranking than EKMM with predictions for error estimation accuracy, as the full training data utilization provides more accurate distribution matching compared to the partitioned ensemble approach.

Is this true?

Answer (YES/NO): NO